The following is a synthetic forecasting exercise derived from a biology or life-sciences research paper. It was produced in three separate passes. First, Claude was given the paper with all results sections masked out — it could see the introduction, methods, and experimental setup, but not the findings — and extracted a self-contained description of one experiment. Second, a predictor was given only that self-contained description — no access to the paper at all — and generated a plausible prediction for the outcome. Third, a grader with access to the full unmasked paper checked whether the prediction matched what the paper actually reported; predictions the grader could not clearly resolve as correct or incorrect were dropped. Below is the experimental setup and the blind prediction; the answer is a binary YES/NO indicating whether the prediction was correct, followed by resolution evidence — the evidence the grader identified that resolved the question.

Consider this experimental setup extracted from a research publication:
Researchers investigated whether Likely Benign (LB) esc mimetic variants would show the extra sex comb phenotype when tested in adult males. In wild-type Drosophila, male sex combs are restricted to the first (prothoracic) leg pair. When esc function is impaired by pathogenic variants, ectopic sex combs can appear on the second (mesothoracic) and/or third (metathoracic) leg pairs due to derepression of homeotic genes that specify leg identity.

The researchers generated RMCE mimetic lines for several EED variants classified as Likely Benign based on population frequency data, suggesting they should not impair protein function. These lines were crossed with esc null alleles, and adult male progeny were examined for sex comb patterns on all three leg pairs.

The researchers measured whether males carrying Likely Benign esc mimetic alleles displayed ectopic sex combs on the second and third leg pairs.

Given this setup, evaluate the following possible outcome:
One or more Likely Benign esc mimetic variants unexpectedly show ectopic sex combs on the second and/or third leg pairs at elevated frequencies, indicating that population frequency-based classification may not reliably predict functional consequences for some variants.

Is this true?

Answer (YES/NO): NO